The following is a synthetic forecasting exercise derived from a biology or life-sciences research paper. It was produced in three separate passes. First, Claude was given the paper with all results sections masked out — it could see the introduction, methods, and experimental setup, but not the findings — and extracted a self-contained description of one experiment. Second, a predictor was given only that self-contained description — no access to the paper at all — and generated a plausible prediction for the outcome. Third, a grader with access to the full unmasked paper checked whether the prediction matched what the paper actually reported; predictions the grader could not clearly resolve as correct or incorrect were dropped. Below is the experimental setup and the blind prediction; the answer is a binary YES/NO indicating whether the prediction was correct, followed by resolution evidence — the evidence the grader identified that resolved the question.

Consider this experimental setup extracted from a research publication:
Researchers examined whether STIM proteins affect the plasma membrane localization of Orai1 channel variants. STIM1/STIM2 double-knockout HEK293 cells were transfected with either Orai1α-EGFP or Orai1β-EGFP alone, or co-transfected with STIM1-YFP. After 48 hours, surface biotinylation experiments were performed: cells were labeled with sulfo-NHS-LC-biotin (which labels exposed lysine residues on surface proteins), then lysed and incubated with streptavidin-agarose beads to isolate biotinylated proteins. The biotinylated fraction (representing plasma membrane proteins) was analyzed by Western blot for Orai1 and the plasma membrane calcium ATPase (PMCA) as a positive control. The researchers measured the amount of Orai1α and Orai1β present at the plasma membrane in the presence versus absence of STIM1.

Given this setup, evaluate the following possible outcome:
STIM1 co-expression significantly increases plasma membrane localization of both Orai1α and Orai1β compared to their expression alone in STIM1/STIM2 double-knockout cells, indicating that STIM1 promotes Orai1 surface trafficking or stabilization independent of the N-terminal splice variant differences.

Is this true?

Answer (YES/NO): NO